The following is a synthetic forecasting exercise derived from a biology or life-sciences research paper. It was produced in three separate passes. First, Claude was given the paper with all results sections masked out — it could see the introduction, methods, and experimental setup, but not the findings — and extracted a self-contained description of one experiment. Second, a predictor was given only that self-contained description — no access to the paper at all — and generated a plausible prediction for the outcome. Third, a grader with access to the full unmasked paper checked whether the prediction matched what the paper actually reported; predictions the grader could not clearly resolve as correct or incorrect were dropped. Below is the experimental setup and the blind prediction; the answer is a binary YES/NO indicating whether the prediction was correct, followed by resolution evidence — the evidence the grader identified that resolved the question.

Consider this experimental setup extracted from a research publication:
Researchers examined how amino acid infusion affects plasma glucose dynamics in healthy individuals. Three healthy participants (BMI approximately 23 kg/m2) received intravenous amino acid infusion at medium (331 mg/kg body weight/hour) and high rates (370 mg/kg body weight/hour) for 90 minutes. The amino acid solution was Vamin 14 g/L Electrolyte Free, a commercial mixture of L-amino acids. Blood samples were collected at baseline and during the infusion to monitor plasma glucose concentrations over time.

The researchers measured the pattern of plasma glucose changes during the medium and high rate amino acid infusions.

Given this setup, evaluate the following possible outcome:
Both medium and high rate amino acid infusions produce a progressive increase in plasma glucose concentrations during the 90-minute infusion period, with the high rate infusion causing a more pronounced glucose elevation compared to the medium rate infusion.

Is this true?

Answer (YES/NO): NO